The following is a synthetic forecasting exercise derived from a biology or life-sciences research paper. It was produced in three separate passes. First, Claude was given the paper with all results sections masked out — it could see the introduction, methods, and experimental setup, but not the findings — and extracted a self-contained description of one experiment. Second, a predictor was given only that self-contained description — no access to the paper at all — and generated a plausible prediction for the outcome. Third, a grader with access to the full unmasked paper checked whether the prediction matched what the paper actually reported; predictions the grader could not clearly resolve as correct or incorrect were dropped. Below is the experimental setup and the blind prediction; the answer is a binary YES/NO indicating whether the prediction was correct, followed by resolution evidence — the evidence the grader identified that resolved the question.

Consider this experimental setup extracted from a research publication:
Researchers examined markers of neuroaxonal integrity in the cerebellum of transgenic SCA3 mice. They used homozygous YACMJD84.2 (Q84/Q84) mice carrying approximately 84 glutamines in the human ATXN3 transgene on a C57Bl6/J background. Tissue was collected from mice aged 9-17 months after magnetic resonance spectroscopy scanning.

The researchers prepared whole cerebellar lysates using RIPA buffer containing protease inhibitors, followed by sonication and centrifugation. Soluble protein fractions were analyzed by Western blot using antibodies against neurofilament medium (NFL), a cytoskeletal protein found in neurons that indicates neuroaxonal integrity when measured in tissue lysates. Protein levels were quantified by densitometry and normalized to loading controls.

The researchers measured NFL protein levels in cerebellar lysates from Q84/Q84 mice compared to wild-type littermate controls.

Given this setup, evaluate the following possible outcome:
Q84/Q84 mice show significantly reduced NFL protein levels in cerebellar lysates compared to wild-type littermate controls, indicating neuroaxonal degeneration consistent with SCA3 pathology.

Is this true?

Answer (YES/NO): YES